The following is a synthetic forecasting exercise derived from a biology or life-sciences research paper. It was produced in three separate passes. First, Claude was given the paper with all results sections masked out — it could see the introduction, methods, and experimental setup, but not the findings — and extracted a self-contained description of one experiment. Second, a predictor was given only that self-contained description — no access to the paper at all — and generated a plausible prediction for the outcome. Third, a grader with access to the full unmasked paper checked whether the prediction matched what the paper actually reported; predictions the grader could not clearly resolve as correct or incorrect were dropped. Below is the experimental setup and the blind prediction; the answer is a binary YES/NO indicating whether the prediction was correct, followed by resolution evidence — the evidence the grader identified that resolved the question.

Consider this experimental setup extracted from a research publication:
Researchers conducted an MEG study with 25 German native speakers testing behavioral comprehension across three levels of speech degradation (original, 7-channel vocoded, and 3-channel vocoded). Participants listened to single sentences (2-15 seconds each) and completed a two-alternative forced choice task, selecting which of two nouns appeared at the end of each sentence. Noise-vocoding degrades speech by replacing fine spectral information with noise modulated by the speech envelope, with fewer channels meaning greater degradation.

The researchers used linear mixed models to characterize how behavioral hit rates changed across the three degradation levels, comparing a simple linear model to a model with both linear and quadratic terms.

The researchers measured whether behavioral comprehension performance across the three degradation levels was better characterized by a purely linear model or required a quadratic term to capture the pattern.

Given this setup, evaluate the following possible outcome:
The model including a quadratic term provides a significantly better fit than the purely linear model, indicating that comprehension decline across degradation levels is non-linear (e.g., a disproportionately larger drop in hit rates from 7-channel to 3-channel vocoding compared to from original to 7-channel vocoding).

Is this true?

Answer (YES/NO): YES